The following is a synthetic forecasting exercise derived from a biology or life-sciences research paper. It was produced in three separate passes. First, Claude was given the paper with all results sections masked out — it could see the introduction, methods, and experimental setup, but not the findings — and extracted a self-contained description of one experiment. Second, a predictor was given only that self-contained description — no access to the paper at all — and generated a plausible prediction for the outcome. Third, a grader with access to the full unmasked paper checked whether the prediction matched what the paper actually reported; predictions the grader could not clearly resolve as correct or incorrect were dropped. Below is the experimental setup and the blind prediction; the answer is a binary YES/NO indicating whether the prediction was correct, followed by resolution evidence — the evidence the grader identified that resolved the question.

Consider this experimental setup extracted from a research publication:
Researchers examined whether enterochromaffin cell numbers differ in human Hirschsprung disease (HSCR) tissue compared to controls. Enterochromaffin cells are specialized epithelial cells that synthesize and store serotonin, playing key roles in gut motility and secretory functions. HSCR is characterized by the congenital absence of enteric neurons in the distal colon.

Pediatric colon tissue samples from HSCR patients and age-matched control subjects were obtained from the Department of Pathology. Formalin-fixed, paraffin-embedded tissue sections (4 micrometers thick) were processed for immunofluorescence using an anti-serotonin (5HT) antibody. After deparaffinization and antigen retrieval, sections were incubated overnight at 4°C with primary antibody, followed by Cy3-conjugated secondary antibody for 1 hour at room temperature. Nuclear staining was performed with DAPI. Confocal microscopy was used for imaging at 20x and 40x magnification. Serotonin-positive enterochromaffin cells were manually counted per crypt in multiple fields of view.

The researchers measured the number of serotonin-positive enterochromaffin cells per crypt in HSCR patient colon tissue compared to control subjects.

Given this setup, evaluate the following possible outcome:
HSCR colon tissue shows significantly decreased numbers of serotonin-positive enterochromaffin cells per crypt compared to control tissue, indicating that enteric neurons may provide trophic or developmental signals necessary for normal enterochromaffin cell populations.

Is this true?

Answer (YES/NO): YES